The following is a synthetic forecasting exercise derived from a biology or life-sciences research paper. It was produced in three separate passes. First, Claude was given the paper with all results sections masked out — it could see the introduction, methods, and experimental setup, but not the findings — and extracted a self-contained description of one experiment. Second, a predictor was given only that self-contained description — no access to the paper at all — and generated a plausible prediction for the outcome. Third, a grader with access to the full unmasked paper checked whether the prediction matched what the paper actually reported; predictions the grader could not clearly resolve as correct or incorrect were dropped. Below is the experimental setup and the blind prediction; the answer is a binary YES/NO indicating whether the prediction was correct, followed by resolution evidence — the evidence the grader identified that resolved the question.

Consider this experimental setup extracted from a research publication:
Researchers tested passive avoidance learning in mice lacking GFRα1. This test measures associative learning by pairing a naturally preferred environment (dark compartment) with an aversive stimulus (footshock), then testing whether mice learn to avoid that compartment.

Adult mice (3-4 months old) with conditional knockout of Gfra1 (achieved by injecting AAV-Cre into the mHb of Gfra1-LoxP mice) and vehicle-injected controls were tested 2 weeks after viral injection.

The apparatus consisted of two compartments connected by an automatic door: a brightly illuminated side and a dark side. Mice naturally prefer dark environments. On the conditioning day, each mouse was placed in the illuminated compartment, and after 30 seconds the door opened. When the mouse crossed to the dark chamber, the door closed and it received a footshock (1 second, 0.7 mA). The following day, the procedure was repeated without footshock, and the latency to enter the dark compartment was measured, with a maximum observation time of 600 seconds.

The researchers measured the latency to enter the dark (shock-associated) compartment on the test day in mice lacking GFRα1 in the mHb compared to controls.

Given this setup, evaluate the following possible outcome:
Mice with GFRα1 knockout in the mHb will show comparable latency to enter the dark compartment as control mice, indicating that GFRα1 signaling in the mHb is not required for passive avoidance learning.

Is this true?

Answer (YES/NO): NO